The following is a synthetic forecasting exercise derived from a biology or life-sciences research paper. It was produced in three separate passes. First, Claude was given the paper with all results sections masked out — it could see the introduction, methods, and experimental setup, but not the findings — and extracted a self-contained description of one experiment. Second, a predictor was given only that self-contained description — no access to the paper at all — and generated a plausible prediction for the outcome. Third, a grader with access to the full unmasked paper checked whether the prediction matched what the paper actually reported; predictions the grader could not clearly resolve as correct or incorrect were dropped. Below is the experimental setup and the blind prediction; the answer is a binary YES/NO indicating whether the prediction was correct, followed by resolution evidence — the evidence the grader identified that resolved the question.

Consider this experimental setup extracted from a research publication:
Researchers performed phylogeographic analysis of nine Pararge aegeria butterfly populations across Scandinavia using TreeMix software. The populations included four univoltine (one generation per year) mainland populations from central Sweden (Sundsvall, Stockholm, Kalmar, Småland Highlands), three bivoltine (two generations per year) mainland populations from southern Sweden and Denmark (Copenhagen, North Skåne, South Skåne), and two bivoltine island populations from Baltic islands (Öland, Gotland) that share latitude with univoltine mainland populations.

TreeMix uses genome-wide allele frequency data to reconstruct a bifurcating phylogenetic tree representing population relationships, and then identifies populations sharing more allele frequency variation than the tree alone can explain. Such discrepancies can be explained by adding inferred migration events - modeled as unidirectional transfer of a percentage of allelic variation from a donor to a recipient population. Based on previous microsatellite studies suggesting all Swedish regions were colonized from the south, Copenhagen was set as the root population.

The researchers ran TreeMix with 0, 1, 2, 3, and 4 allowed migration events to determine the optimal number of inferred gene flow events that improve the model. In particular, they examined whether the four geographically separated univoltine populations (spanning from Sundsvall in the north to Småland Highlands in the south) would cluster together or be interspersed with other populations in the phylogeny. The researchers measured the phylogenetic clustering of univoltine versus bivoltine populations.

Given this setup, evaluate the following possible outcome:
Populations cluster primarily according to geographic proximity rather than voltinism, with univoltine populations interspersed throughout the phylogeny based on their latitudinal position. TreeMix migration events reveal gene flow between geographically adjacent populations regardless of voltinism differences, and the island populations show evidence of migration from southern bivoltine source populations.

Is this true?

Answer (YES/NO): NO